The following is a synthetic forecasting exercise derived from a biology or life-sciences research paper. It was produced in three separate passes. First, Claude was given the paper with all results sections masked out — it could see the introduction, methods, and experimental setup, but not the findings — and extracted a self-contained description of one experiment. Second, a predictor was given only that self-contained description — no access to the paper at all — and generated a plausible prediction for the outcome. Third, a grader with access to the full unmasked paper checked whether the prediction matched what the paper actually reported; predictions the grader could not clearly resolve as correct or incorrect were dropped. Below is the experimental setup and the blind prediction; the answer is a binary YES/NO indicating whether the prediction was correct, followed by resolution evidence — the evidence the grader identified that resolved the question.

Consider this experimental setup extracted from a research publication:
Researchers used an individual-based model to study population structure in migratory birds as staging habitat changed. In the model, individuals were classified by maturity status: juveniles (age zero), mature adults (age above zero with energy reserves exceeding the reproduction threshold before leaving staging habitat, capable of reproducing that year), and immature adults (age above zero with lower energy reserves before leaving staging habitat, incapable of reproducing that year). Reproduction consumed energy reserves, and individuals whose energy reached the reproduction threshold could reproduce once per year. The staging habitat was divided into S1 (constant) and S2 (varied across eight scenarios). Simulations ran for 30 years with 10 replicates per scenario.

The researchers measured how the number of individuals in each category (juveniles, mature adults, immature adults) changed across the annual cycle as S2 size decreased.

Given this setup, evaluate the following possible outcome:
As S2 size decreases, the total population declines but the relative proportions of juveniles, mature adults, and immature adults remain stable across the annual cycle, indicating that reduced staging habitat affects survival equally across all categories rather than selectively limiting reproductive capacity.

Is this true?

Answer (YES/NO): NO